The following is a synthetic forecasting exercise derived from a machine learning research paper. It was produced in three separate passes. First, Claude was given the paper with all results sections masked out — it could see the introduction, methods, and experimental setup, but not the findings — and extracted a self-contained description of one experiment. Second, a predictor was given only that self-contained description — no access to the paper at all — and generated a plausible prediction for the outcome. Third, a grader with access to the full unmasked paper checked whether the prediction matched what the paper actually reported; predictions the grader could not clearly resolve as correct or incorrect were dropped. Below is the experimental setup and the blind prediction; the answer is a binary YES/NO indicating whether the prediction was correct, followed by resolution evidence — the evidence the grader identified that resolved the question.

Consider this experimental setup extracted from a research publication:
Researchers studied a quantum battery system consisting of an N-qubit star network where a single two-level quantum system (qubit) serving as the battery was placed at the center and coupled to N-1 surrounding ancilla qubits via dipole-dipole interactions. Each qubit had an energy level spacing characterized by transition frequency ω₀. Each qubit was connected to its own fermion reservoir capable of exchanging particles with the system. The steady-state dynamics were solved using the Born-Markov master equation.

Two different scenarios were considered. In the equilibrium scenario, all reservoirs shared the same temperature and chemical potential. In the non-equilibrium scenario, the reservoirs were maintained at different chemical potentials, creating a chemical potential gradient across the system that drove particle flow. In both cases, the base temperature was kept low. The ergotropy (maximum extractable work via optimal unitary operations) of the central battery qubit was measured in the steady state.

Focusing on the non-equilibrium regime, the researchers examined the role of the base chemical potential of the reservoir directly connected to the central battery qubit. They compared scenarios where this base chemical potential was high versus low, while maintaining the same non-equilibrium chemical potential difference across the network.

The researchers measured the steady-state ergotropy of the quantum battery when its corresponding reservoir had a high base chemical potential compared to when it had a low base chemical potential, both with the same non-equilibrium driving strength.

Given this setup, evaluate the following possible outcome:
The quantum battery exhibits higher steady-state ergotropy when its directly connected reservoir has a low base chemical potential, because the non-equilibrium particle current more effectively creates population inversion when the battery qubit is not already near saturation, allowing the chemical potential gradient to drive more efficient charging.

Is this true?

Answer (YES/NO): NO